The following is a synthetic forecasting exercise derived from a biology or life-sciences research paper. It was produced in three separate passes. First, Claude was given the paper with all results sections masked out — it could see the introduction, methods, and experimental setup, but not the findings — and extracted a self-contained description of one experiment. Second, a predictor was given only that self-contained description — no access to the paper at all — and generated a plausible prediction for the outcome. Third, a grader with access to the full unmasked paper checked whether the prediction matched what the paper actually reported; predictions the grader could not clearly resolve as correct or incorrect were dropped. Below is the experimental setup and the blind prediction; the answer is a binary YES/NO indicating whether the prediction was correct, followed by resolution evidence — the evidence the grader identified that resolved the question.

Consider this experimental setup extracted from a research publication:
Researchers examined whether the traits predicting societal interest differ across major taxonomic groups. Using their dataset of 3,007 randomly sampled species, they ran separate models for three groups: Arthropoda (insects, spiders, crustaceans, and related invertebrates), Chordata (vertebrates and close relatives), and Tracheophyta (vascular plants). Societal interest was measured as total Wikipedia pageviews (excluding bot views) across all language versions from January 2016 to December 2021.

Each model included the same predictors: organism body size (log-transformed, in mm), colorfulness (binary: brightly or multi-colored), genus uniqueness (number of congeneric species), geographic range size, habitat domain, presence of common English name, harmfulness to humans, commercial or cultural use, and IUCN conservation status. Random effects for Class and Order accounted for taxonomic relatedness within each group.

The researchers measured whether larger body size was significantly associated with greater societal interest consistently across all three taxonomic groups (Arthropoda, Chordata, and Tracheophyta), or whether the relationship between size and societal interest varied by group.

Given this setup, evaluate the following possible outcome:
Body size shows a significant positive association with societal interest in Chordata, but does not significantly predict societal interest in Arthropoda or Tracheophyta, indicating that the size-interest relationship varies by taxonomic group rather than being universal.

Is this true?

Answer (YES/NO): NO